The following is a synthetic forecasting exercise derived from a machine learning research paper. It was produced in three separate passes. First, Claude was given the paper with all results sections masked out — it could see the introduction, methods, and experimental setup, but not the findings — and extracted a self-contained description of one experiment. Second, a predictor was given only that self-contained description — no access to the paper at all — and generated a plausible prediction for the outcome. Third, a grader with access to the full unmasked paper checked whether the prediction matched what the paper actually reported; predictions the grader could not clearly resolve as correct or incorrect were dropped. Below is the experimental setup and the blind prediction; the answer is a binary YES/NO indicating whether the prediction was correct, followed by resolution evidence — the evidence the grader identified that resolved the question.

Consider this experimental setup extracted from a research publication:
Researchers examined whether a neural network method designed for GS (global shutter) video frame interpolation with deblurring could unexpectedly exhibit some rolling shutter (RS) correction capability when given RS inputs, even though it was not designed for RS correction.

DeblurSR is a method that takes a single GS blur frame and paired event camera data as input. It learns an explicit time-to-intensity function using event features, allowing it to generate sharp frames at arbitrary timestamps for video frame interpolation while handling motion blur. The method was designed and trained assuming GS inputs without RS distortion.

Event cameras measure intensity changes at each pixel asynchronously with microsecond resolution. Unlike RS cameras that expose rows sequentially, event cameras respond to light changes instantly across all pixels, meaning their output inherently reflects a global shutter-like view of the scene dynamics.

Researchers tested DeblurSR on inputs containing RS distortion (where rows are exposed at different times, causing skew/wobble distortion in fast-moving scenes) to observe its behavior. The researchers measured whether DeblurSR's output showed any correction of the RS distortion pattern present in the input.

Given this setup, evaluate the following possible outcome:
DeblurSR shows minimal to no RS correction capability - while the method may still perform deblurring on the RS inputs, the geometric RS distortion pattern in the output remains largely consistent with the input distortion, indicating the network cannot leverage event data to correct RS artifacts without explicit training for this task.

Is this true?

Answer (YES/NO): NO